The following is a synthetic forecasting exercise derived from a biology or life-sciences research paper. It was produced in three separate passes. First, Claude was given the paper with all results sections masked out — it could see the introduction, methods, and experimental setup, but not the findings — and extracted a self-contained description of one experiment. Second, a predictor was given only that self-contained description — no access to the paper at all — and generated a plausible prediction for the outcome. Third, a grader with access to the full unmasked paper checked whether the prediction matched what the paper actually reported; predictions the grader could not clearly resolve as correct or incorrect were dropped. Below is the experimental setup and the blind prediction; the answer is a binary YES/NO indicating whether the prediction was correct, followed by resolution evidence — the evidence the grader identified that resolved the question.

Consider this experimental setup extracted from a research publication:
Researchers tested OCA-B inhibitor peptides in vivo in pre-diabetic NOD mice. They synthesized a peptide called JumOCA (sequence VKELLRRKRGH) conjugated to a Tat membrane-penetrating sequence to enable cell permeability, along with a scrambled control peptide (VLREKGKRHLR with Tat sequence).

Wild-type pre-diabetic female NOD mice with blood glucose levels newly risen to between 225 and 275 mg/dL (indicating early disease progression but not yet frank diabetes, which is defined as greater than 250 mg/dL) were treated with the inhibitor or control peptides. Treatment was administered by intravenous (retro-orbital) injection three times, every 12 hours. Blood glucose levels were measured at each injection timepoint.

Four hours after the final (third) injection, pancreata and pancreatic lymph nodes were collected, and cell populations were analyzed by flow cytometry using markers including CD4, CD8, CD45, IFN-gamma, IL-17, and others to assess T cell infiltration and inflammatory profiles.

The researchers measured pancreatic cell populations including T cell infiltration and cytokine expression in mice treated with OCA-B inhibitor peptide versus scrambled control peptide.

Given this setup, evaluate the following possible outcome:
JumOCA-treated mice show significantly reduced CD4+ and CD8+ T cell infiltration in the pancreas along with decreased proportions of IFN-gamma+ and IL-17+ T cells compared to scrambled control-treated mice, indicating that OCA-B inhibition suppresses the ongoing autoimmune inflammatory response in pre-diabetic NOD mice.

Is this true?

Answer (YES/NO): YES